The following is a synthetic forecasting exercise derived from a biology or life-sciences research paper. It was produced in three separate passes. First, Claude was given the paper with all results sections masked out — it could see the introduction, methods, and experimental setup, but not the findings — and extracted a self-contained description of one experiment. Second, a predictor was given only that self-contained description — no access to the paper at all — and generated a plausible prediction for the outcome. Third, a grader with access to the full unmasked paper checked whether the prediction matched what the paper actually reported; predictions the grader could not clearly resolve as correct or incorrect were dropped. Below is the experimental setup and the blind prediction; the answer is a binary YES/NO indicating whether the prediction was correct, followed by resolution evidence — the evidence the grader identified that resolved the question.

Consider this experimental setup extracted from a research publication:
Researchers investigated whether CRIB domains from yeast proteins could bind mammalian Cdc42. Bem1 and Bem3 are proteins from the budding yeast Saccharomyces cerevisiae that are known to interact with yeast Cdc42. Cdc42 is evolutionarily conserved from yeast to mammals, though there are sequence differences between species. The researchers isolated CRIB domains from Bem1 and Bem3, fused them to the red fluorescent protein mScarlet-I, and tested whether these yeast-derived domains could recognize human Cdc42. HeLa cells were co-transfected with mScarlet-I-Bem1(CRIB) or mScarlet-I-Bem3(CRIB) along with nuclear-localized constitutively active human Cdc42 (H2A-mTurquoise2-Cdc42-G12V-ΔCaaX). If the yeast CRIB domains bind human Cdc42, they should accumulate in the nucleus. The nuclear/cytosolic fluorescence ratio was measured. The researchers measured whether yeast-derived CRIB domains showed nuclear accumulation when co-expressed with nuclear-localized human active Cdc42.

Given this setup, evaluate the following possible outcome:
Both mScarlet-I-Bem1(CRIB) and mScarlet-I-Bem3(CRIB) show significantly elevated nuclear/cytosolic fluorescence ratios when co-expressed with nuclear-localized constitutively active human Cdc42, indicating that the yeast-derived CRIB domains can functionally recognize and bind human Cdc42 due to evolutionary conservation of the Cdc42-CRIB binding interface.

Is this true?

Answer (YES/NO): NO